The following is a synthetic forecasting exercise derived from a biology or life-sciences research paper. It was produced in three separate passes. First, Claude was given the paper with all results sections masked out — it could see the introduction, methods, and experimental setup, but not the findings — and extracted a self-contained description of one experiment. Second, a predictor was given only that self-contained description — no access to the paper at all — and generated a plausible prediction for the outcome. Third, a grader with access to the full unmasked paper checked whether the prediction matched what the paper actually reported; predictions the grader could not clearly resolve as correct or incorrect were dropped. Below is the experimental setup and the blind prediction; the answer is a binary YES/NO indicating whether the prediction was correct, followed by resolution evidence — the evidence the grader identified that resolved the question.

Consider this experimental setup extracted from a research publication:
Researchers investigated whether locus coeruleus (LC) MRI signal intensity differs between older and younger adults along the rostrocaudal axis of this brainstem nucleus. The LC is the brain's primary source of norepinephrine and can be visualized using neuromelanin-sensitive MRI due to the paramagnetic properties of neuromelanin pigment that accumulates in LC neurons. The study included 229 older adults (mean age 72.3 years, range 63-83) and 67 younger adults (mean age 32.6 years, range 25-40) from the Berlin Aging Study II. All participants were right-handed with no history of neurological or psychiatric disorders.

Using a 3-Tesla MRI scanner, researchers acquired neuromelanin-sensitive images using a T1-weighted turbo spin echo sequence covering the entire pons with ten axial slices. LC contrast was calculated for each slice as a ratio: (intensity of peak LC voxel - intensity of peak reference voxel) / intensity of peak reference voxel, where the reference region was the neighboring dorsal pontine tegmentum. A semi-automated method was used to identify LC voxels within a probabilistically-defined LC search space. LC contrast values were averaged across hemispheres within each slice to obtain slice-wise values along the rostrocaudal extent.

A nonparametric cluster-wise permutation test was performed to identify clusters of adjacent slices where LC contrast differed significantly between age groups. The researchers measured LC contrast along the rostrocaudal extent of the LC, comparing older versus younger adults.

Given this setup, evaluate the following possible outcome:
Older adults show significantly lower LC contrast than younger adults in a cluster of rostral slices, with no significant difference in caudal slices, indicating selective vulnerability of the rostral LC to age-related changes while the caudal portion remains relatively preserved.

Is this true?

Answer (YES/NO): NO